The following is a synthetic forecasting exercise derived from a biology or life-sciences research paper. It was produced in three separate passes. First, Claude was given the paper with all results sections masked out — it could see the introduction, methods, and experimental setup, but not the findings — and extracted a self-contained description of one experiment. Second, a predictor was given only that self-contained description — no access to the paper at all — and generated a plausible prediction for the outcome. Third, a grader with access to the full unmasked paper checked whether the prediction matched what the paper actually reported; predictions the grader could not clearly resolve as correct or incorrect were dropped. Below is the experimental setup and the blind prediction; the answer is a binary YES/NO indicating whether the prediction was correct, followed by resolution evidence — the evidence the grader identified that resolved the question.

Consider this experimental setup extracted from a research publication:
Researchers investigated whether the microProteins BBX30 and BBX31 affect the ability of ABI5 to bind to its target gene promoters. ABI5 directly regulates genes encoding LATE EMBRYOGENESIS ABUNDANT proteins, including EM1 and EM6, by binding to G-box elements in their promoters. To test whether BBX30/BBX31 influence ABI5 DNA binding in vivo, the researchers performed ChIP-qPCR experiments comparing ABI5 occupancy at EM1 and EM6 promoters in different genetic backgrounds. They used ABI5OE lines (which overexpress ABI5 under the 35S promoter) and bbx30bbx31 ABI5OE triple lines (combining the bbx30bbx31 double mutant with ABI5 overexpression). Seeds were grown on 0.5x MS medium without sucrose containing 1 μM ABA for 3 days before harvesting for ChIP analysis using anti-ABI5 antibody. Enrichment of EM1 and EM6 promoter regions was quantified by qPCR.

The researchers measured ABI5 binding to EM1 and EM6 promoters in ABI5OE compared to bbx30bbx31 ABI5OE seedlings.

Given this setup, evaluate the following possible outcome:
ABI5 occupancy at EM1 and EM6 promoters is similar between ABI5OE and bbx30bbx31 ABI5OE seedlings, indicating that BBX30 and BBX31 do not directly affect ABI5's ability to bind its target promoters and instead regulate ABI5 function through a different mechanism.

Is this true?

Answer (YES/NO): NO